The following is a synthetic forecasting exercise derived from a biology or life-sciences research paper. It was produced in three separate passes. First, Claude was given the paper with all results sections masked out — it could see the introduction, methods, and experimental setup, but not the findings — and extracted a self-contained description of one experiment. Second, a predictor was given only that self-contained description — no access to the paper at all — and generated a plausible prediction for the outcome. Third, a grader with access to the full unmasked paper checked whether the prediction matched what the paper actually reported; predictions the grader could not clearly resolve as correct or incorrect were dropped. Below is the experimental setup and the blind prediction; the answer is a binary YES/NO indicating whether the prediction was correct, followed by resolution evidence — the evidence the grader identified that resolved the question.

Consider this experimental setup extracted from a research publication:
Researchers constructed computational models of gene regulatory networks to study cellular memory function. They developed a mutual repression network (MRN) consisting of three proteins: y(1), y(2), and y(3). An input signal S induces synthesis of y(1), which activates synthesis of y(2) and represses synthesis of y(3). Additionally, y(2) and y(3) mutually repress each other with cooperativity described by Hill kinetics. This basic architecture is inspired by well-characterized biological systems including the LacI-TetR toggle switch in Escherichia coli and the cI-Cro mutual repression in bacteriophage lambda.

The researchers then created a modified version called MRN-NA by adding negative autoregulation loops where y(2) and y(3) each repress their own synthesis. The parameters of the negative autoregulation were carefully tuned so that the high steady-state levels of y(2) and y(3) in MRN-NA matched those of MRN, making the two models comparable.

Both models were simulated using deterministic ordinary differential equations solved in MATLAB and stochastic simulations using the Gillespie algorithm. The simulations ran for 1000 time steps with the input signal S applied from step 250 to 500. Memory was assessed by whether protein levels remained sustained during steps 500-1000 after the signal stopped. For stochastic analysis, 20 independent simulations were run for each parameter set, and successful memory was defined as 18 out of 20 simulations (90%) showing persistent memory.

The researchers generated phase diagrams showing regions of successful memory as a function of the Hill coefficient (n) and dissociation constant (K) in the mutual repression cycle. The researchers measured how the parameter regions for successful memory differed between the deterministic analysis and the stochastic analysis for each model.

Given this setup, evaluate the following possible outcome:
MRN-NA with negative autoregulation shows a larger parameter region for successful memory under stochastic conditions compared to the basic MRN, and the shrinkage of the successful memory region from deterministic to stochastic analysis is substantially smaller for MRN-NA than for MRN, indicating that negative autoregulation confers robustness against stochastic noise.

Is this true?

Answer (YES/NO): YES